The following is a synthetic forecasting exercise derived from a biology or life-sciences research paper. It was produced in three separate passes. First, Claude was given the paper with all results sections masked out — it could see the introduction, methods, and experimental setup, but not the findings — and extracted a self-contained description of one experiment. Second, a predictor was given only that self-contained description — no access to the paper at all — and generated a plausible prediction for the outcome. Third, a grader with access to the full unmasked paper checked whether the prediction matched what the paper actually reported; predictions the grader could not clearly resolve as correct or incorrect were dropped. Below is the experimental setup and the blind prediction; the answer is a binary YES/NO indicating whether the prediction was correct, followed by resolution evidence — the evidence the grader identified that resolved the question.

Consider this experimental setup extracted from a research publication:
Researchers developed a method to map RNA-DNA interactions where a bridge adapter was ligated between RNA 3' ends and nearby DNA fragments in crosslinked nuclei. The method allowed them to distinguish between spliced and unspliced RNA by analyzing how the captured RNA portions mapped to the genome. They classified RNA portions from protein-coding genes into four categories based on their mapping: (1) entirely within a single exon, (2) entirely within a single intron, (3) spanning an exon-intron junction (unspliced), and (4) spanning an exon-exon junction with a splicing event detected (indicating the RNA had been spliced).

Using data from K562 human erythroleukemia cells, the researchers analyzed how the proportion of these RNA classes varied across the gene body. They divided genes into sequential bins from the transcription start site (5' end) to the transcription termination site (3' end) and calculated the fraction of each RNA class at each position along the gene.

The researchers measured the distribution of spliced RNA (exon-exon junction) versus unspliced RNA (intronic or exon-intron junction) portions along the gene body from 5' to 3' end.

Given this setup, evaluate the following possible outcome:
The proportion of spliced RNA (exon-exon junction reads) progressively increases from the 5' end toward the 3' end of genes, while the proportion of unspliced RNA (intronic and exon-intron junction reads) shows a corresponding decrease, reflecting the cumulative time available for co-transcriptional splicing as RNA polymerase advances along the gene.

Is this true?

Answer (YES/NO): YES